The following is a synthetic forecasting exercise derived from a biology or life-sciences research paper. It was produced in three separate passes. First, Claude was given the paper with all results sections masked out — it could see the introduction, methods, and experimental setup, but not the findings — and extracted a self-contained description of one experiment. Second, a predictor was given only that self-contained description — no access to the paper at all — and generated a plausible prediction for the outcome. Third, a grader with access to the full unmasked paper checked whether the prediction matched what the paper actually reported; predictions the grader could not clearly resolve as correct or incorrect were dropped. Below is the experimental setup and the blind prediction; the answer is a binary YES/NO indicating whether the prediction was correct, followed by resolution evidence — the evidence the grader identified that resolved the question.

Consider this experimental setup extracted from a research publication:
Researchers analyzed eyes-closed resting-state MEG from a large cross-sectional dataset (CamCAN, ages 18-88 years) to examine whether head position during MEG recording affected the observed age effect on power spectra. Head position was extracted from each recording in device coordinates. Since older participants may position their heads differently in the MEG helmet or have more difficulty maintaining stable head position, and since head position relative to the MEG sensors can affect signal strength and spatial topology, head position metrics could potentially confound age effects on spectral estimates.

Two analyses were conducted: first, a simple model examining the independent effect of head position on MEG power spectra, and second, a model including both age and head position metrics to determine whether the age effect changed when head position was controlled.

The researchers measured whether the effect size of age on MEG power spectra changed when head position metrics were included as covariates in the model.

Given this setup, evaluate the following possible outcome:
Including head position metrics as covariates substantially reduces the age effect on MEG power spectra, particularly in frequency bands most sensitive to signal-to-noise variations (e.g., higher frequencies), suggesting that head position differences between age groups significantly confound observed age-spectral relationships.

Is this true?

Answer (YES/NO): NO